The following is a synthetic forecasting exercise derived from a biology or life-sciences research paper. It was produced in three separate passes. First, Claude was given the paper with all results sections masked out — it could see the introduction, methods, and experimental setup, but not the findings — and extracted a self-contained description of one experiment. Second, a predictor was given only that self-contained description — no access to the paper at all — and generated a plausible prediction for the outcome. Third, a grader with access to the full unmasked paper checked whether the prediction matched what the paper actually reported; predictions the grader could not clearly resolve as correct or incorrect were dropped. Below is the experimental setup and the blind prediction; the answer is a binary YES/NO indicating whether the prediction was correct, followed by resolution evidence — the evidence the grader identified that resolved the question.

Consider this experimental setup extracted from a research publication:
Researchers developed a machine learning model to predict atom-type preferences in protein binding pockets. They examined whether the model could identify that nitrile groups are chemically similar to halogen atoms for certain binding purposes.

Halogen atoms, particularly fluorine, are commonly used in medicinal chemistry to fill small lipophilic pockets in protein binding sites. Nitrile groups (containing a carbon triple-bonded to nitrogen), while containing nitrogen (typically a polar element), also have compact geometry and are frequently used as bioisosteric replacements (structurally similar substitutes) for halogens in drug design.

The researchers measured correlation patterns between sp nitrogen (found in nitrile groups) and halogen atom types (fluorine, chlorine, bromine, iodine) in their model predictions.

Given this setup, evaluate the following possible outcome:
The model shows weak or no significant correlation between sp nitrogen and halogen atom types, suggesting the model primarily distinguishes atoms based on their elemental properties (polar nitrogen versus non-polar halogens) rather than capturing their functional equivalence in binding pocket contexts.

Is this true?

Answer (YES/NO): NO